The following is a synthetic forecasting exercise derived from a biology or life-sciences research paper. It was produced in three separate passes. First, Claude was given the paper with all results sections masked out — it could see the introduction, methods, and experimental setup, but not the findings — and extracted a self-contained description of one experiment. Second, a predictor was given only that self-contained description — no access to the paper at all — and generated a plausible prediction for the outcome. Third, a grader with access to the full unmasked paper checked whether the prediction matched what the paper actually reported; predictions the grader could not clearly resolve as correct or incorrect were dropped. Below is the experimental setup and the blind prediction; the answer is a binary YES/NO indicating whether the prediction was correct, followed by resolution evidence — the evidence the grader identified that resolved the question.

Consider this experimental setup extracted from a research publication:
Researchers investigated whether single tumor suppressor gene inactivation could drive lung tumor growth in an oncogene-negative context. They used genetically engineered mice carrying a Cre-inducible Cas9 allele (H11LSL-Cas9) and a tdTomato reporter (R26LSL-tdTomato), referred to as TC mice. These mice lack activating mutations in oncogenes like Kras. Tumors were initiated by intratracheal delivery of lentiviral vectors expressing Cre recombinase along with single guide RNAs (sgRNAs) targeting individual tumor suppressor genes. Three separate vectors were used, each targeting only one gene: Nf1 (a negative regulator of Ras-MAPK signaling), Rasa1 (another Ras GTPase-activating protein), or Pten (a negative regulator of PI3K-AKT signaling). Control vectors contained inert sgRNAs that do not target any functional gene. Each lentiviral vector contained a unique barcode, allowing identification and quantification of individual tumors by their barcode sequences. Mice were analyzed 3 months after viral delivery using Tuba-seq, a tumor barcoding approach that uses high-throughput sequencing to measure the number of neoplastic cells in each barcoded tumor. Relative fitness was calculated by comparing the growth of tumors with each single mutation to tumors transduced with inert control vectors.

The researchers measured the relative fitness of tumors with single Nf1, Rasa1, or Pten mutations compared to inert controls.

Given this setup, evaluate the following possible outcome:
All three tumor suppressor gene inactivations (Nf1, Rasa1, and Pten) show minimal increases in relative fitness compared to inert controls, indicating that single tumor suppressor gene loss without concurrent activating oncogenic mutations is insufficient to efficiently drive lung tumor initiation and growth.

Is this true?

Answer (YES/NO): NO